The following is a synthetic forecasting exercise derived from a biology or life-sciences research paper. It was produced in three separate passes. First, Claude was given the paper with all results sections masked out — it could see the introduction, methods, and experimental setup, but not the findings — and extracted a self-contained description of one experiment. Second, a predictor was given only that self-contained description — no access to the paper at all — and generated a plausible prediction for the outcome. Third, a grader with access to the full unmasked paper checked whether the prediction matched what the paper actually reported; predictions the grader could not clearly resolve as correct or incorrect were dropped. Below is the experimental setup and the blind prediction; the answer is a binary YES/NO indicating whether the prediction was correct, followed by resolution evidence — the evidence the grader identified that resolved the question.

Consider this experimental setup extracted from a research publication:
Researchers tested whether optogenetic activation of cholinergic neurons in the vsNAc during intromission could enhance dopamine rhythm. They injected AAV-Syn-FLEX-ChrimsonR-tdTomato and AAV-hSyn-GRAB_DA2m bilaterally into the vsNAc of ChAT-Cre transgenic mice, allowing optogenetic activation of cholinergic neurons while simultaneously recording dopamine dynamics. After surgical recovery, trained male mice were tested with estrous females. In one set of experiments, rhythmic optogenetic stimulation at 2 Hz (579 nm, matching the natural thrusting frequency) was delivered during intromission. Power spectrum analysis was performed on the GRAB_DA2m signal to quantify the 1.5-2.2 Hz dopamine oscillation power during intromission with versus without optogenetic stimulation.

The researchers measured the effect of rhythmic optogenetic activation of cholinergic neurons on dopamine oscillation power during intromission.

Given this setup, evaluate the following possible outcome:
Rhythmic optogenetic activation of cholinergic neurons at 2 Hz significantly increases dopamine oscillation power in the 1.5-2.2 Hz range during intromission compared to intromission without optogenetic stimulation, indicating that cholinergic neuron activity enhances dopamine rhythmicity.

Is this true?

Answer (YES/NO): NO